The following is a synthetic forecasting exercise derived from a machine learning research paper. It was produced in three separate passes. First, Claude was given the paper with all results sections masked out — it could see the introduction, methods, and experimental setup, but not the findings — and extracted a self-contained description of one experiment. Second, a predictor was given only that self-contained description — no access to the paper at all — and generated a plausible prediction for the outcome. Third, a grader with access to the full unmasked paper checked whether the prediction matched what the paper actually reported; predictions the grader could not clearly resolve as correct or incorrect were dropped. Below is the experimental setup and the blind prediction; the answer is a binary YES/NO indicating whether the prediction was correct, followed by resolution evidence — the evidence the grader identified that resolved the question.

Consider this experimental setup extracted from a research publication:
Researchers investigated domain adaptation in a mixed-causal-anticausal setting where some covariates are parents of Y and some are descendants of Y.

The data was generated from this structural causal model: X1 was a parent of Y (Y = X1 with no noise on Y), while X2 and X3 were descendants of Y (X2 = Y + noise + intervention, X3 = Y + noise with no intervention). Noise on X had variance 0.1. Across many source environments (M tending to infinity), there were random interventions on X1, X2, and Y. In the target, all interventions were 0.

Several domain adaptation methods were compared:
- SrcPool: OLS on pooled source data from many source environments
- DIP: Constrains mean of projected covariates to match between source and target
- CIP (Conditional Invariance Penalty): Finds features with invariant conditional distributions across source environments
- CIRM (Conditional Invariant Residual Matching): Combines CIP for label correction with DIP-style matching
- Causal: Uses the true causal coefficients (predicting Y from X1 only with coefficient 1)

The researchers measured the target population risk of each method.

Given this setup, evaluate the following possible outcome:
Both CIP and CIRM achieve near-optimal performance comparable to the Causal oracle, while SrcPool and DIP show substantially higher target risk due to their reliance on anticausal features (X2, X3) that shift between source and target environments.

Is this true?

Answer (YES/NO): NO